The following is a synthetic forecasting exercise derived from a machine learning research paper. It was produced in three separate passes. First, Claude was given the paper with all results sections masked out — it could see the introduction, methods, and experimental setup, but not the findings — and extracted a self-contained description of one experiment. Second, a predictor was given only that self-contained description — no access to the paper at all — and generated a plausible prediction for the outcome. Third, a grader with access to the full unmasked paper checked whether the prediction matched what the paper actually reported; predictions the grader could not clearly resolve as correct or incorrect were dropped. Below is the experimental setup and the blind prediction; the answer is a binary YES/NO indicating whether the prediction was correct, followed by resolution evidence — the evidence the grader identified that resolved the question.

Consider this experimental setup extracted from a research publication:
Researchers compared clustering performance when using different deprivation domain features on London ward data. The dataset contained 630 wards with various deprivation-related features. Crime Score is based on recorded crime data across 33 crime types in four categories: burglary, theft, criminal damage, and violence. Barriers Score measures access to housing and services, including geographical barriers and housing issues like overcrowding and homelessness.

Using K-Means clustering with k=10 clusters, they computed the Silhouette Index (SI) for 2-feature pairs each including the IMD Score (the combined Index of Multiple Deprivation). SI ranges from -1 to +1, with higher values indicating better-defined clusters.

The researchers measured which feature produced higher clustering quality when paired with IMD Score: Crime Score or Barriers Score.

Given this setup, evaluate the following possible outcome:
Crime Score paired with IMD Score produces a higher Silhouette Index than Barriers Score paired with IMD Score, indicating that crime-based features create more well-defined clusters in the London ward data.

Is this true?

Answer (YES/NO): YES